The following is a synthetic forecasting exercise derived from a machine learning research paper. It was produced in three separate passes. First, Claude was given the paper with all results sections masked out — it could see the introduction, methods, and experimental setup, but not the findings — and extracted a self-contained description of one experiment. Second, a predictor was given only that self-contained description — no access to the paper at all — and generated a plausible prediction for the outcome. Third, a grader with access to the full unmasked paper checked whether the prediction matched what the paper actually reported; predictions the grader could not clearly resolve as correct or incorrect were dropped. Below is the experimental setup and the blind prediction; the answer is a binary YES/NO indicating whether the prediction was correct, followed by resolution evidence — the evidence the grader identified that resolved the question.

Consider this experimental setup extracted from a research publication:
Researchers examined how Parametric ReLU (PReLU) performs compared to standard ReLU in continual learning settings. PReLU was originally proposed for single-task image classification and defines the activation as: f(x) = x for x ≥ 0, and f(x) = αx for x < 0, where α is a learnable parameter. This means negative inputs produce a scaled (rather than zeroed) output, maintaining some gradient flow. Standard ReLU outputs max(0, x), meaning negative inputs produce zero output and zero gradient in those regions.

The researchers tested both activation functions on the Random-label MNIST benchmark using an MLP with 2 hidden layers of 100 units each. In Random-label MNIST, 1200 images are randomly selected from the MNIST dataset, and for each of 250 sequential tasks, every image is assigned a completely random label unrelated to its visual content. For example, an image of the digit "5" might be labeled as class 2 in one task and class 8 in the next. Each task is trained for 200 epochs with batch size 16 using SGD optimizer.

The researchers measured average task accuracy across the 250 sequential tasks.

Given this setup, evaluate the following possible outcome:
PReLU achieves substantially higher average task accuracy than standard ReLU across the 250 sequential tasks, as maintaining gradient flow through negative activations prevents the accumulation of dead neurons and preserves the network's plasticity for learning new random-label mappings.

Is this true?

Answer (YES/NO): YES